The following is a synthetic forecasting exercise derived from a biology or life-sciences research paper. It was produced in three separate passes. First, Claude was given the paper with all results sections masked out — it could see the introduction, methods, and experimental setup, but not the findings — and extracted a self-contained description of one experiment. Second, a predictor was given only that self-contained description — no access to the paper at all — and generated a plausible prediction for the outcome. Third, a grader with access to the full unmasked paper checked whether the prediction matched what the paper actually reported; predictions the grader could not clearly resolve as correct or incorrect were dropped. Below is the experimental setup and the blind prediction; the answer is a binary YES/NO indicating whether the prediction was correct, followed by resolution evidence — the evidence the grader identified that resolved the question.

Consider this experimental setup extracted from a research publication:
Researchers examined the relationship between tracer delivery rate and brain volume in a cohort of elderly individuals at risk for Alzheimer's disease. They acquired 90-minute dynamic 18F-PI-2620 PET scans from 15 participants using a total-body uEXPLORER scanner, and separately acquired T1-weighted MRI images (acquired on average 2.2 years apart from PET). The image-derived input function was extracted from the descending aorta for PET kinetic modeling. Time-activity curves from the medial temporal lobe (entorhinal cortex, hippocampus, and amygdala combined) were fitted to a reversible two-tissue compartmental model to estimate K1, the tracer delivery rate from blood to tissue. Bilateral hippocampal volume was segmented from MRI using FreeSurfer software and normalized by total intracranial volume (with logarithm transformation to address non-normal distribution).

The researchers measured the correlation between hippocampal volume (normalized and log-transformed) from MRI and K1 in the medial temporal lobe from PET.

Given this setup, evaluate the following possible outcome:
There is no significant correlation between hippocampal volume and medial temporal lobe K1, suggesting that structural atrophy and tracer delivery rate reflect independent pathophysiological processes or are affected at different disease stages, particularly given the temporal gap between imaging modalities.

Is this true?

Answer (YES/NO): YES